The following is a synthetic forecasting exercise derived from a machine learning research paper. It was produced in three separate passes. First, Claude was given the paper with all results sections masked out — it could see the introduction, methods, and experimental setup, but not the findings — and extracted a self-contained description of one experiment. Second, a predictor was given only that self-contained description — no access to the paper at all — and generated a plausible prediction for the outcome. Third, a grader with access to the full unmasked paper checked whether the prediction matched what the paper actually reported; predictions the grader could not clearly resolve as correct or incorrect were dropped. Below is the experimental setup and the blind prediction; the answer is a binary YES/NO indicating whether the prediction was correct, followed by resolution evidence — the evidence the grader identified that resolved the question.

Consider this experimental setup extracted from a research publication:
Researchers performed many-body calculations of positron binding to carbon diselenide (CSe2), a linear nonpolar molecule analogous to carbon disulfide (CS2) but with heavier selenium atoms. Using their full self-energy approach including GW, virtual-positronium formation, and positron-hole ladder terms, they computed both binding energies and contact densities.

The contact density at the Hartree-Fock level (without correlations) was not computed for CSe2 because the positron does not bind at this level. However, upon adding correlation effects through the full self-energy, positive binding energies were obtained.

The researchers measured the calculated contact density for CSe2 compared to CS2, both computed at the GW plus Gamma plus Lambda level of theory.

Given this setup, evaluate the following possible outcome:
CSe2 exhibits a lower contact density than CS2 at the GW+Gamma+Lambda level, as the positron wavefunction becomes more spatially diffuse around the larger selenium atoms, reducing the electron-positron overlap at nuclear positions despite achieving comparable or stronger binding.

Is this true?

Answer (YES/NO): NO